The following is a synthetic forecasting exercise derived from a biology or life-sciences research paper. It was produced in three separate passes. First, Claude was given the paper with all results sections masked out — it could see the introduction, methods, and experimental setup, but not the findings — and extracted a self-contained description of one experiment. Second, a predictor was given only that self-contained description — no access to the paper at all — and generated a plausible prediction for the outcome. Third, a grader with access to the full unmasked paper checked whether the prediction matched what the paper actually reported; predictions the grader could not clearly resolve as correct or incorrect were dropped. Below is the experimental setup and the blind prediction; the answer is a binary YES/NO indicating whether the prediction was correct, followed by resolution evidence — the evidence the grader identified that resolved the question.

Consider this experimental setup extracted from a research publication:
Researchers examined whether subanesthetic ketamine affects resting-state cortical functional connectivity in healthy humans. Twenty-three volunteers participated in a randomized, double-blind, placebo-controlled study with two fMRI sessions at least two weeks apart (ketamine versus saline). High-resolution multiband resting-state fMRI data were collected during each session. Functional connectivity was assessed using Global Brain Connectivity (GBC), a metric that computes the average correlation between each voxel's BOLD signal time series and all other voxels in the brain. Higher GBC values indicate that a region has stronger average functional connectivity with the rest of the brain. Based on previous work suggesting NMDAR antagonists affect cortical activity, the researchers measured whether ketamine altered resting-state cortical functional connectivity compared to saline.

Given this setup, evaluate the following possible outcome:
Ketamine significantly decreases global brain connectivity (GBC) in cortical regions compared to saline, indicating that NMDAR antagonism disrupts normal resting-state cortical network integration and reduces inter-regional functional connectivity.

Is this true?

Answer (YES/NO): NO